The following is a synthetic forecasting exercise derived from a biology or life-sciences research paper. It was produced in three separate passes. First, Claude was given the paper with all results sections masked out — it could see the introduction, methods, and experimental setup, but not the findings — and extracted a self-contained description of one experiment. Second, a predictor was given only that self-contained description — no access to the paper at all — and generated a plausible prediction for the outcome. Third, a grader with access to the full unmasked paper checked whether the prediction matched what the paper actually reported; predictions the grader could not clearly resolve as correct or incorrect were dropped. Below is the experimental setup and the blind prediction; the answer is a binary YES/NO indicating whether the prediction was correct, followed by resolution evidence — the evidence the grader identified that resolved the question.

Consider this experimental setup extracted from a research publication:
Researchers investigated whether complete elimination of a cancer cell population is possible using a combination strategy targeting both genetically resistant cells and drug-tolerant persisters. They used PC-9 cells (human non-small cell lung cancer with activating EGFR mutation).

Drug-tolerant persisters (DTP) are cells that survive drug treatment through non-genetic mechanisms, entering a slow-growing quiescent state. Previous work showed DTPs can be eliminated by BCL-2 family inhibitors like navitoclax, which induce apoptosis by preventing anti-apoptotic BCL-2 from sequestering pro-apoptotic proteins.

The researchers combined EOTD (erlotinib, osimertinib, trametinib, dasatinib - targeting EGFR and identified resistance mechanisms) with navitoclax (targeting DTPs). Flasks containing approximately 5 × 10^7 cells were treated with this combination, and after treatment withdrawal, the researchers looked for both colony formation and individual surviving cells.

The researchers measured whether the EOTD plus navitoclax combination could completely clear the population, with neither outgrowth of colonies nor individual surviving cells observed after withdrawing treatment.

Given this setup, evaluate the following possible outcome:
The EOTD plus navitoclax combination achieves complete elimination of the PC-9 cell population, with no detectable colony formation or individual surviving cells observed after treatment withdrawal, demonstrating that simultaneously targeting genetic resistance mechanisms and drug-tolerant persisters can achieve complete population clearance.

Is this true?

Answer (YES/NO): YES